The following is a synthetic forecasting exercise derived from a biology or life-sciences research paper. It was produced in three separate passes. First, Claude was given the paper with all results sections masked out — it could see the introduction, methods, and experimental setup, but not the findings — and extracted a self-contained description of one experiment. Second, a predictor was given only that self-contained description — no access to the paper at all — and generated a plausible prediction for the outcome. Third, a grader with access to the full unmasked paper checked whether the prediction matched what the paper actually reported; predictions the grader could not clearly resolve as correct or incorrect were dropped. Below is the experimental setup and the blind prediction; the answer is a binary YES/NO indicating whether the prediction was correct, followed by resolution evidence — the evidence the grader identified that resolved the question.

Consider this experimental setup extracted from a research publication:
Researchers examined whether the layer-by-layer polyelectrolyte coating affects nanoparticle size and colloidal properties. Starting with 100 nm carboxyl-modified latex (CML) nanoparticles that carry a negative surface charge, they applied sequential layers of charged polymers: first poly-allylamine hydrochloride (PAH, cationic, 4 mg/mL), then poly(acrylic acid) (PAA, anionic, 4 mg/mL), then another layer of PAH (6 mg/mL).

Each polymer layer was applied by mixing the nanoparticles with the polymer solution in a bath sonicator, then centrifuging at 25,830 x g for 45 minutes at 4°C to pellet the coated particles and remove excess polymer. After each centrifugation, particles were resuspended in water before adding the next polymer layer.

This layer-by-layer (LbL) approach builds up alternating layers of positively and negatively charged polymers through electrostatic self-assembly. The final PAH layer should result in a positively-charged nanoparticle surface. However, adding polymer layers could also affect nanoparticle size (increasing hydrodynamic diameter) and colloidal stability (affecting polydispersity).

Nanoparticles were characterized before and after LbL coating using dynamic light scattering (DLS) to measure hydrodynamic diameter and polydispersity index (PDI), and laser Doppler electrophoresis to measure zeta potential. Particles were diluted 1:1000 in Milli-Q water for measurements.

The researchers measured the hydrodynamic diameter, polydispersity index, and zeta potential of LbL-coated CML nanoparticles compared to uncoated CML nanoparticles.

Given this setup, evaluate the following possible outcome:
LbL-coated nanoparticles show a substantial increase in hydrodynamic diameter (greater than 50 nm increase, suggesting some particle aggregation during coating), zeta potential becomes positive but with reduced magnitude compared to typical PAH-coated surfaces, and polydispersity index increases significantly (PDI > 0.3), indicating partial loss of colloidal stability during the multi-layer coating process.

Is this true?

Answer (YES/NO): NO